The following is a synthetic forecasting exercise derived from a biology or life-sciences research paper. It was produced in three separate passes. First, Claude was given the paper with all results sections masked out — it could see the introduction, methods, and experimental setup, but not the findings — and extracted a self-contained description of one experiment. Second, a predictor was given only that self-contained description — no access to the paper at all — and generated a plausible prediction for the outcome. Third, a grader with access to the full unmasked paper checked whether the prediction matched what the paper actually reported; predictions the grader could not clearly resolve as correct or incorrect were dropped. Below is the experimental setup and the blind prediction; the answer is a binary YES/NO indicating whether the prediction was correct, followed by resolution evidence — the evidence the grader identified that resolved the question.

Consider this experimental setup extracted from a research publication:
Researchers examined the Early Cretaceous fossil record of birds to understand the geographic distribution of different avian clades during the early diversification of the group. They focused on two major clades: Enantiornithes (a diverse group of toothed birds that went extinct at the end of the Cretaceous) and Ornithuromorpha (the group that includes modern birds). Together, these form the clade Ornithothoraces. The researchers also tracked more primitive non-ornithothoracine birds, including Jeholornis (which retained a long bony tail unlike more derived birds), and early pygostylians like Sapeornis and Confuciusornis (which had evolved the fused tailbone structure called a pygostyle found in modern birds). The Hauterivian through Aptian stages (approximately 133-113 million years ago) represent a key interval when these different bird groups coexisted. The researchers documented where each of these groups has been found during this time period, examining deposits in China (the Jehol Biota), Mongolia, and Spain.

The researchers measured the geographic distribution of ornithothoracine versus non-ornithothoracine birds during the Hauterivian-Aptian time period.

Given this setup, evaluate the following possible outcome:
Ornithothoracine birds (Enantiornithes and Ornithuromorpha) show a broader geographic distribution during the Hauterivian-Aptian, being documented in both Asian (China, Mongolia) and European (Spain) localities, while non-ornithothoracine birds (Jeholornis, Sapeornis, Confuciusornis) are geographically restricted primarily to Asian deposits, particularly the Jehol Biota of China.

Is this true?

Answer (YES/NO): YES